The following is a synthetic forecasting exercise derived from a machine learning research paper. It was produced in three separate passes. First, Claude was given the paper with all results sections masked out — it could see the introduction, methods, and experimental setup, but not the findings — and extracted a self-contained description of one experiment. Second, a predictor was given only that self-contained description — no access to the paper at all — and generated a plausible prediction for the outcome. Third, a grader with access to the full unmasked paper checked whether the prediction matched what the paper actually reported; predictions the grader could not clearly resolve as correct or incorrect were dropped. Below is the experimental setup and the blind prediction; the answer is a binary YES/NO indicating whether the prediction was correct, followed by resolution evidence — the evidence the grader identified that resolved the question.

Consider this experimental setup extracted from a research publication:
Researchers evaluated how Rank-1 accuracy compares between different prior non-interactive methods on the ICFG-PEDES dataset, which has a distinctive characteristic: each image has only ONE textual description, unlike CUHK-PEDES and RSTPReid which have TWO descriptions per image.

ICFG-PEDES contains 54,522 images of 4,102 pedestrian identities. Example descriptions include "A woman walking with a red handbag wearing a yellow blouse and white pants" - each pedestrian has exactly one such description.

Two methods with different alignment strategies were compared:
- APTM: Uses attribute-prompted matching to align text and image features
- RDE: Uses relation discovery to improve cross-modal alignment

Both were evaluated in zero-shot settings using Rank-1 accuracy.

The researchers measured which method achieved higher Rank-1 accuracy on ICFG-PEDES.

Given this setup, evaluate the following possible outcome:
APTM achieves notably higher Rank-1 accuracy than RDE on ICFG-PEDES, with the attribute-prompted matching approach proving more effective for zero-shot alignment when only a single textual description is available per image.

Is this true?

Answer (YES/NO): NO